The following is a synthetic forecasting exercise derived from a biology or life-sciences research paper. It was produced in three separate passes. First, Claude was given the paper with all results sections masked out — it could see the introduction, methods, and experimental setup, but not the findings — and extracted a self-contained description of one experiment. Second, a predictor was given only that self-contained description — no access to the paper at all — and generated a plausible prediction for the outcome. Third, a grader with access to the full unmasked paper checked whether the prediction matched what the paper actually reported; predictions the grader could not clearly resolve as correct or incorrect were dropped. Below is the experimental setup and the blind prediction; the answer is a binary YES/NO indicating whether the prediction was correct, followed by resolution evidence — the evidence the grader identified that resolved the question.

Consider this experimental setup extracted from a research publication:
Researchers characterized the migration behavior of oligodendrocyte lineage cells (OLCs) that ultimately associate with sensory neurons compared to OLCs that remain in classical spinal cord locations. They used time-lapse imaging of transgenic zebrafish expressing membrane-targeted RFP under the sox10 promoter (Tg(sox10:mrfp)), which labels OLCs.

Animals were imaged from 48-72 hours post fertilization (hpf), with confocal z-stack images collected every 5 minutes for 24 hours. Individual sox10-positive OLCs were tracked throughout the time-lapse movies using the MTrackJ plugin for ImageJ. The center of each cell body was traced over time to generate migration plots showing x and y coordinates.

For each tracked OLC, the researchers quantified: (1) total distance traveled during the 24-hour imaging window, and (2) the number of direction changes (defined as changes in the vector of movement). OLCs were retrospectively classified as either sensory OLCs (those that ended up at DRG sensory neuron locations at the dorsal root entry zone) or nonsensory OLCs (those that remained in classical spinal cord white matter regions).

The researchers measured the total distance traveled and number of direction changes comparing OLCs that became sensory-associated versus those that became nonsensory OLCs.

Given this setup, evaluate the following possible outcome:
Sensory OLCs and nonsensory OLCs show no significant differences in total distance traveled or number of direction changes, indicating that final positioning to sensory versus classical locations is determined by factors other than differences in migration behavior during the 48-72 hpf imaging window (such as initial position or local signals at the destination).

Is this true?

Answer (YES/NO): NO